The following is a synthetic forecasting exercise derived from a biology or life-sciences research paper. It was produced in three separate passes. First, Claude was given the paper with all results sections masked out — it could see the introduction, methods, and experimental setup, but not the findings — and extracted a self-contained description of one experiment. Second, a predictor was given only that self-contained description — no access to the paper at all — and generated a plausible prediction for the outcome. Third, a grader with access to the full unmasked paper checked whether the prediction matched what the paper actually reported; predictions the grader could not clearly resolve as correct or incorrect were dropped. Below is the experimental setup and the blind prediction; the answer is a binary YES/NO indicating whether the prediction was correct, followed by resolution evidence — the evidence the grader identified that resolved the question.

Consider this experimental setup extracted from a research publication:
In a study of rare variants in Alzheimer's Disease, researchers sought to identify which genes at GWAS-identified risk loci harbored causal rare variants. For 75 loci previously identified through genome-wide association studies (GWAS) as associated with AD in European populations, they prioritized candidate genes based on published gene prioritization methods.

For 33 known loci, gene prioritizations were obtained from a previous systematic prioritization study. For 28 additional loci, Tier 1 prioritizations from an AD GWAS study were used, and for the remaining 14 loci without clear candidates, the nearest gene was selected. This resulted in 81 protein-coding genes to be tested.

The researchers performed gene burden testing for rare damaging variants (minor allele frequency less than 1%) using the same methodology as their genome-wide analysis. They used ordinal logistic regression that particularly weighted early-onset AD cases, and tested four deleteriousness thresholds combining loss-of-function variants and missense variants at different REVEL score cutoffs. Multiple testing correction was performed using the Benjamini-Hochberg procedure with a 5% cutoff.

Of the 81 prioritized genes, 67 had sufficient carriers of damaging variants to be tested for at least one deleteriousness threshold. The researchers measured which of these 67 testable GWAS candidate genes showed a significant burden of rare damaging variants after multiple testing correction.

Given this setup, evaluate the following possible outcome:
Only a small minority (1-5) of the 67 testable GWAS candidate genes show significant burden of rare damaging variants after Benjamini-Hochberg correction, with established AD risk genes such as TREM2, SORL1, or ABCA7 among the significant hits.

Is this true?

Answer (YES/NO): NO